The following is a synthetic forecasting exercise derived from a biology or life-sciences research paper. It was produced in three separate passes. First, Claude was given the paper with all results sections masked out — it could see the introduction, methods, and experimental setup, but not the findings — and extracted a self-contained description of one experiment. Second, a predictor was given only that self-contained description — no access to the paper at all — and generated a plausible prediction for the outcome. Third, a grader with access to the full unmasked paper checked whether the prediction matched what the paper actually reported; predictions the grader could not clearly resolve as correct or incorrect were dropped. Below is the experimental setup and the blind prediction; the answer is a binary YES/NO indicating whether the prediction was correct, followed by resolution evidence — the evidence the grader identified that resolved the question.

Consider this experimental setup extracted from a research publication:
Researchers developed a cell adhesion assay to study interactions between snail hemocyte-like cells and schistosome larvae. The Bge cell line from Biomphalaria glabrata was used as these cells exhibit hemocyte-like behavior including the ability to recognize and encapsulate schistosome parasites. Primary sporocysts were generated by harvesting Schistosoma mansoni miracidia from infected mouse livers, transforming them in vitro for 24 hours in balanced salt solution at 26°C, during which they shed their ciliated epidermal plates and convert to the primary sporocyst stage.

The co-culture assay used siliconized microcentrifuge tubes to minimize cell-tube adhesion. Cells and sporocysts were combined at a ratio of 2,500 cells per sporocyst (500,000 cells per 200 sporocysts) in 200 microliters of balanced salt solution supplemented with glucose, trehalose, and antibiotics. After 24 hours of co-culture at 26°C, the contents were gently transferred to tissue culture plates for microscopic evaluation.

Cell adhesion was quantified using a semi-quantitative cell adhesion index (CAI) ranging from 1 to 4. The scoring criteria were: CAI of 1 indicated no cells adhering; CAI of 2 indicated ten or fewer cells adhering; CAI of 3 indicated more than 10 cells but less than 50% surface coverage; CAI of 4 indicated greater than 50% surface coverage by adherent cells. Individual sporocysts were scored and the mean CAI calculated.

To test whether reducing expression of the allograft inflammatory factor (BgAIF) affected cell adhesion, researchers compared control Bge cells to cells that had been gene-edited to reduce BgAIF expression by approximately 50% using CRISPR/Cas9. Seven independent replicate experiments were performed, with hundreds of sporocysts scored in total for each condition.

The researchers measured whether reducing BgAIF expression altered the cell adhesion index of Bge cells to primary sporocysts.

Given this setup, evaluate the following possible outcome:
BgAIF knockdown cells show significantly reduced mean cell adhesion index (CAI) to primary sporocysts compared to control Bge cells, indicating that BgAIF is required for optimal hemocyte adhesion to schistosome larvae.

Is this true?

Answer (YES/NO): YES